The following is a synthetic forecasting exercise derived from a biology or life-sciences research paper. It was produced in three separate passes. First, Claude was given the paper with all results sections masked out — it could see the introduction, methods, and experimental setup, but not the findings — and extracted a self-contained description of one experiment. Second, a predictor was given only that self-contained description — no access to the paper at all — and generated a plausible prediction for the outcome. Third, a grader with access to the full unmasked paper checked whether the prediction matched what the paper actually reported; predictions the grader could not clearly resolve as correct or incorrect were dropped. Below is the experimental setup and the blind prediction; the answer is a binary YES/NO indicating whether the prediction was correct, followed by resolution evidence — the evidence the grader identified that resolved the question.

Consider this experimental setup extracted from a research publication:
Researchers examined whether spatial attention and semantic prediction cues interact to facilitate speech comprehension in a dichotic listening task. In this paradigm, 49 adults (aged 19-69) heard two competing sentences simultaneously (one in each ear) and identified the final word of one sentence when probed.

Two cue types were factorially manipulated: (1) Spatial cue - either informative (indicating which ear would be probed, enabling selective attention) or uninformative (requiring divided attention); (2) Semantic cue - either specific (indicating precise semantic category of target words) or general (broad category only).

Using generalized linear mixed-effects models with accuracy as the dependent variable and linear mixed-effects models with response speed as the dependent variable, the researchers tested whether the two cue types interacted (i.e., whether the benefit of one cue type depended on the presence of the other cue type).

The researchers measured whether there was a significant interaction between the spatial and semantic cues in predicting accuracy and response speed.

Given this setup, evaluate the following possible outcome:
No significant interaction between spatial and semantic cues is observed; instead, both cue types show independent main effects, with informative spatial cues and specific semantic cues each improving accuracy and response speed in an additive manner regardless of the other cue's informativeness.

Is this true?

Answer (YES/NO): YES